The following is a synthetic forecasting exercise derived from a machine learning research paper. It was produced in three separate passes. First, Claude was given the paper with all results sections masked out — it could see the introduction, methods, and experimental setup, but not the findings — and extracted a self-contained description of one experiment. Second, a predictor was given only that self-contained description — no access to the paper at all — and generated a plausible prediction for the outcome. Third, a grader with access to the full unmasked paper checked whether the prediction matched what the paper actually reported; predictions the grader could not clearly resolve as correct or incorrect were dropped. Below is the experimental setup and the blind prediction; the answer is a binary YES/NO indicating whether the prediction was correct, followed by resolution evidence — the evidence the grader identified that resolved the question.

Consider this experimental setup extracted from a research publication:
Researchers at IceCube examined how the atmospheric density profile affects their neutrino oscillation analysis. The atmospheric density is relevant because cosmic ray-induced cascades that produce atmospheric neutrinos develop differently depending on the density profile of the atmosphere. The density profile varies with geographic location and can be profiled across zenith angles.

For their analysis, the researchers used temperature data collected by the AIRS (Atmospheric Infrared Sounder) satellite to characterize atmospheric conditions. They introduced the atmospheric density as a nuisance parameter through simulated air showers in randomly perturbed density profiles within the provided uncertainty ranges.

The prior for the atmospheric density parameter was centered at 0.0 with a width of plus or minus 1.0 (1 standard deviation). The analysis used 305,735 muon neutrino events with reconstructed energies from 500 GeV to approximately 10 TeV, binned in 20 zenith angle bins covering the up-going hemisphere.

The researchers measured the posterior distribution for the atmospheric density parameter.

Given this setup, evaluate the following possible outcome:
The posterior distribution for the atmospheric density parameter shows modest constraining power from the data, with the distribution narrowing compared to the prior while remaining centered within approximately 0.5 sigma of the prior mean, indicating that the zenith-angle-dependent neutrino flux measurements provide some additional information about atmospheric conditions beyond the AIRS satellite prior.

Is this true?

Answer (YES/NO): YES